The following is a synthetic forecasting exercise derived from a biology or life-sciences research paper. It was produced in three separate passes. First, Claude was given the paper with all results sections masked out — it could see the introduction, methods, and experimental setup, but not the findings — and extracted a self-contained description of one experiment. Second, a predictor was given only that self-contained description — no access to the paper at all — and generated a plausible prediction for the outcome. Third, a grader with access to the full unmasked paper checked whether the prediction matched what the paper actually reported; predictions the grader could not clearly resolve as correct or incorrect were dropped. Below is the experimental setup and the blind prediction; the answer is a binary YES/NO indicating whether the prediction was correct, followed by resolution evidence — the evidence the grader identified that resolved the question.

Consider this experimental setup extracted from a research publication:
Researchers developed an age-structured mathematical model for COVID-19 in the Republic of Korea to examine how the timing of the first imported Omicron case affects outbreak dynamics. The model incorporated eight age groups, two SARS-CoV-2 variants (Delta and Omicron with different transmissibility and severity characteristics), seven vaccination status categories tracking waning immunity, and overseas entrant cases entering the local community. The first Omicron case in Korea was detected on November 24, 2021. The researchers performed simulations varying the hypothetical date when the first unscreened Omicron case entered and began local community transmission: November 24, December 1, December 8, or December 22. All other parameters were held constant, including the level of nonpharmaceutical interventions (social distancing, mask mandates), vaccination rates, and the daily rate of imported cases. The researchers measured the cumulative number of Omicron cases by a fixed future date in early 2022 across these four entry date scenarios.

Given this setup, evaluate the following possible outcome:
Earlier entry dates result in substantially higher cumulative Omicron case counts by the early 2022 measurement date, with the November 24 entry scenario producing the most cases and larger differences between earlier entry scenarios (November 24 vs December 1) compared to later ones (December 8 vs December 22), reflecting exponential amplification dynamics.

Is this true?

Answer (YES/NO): NO